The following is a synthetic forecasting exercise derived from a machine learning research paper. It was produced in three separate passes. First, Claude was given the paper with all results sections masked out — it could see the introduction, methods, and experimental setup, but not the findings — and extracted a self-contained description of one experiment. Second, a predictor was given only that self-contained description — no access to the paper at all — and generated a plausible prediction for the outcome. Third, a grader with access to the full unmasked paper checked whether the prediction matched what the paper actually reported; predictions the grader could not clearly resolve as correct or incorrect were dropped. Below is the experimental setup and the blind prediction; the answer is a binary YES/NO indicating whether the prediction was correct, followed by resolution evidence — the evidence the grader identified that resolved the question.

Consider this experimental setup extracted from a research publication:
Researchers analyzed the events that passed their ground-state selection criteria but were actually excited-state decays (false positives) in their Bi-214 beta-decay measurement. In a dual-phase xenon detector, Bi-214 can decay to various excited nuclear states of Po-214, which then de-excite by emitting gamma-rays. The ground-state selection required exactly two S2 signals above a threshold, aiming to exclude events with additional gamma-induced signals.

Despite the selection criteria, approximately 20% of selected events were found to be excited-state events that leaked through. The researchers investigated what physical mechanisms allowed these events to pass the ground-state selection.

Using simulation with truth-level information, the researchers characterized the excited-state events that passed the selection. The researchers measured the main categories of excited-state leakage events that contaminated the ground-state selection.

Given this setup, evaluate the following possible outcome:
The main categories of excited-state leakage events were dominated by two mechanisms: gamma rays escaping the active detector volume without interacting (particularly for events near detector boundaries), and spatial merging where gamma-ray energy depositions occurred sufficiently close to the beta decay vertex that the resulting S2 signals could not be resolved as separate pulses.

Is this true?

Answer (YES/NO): YES